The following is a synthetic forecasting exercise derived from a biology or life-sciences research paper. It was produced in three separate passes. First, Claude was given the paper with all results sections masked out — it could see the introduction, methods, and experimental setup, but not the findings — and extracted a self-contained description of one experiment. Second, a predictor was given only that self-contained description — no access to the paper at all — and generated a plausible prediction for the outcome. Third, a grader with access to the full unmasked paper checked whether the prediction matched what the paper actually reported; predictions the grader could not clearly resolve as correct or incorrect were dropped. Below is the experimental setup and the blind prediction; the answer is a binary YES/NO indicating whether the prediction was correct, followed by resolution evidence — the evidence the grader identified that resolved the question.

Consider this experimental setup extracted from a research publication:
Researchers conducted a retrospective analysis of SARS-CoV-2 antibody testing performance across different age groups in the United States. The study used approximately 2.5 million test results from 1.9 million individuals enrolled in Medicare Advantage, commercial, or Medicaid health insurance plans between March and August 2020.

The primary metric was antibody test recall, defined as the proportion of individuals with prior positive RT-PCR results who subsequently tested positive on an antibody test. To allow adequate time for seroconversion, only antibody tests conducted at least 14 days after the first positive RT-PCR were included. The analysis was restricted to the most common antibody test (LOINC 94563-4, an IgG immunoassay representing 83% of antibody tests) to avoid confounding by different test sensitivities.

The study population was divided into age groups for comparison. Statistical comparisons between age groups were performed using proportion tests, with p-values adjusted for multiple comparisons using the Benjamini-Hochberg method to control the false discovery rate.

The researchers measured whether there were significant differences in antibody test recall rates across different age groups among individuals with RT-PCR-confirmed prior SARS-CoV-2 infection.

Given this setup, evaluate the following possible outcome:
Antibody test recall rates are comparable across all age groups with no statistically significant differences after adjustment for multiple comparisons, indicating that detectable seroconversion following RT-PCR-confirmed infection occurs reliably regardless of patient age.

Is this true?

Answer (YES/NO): NO